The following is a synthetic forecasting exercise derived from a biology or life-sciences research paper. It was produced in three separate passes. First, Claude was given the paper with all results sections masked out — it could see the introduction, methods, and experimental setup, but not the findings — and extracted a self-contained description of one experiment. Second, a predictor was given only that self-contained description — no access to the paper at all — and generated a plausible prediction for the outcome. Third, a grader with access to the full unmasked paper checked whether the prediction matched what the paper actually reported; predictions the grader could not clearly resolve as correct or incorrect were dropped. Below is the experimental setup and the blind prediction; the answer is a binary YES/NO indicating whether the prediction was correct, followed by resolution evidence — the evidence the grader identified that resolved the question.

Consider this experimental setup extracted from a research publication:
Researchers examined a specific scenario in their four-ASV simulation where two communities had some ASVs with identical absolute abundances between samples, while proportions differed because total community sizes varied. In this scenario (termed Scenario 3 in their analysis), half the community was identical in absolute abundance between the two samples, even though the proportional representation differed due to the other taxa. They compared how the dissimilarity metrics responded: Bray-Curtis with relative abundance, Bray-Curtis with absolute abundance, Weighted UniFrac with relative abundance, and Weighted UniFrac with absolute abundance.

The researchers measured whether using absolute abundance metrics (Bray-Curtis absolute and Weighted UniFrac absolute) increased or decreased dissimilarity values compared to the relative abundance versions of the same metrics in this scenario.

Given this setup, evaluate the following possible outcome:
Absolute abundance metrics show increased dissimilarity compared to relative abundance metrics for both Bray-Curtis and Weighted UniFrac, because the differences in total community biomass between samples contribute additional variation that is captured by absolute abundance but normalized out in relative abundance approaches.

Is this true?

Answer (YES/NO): NO